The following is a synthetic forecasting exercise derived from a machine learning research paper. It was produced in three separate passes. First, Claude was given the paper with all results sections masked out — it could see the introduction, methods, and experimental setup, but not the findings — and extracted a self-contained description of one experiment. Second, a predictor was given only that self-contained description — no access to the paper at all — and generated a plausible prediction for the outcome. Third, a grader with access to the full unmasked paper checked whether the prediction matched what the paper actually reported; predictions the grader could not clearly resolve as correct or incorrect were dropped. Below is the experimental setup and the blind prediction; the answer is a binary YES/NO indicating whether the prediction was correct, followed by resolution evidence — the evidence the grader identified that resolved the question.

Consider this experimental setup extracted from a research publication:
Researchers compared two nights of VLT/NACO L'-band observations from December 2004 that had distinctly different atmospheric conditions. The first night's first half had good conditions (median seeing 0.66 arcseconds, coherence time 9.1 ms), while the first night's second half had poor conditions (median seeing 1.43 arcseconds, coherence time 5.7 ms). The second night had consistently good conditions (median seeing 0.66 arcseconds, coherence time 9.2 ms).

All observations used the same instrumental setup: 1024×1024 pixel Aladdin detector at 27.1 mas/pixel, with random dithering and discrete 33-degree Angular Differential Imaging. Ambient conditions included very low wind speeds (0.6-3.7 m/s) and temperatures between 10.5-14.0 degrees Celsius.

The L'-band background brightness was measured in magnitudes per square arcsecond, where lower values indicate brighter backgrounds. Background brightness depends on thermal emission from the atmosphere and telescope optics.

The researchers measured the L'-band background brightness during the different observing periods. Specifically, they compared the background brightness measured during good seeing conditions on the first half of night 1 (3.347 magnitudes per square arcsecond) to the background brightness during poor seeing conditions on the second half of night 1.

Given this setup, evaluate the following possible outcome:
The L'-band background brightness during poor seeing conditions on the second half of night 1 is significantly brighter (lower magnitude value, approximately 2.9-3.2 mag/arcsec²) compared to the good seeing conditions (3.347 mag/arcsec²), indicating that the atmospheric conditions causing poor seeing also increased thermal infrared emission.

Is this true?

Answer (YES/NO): NO